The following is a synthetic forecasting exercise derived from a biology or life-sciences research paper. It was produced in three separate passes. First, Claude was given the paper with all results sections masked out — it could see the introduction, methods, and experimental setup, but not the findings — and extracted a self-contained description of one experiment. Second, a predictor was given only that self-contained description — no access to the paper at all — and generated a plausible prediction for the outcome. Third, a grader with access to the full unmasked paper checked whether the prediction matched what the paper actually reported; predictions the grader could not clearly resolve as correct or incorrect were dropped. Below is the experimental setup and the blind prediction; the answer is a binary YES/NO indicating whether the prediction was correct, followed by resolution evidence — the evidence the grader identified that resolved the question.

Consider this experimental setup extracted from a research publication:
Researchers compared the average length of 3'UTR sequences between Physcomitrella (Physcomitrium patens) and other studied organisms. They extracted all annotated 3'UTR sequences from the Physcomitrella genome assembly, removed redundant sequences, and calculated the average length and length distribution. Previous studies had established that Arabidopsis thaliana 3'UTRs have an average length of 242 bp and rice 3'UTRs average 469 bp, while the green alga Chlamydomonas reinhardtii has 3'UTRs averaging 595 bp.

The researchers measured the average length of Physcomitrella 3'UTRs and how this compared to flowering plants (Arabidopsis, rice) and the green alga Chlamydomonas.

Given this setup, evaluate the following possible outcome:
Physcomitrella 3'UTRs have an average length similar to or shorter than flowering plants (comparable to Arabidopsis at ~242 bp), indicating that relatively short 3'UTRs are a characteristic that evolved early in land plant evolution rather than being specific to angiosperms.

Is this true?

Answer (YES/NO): NO